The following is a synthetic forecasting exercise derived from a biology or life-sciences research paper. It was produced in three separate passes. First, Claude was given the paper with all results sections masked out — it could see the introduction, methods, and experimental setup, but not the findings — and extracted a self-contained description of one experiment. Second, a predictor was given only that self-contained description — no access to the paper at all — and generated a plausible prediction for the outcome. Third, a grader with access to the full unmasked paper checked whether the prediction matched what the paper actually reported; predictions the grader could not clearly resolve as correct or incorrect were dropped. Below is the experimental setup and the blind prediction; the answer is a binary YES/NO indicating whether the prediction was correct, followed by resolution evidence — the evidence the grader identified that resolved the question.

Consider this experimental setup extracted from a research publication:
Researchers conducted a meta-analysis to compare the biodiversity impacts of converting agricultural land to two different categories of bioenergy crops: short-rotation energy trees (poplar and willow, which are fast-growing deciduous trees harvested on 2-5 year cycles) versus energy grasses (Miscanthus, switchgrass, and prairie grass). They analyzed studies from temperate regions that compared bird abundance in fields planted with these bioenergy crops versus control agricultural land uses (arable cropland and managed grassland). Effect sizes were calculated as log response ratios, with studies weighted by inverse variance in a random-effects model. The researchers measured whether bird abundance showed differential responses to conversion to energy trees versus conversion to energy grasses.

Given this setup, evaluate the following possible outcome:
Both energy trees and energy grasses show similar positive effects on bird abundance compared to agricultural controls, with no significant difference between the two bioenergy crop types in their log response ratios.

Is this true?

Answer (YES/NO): NO